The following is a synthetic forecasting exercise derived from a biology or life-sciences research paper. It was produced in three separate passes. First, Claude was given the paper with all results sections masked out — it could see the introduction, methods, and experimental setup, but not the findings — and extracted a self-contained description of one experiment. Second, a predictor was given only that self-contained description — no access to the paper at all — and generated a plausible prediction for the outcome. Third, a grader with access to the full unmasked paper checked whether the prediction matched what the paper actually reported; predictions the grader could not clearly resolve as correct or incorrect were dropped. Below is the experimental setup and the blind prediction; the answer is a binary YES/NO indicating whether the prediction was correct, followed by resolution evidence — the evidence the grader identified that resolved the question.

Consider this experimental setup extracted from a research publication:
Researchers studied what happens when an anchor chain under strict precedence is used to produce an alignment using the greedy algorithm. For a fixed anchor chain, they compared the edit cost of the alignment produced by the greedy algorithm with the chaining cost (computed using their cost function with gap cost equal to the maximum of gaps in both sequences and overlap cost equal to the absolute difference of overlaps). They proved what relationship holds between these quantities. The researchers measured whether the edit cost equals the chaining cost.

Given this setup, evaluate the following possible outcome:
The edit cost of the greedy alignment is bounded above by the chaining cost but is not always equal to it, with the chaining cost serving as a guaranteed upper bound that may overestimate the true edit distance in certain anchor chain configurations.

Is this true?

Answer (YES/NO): NO